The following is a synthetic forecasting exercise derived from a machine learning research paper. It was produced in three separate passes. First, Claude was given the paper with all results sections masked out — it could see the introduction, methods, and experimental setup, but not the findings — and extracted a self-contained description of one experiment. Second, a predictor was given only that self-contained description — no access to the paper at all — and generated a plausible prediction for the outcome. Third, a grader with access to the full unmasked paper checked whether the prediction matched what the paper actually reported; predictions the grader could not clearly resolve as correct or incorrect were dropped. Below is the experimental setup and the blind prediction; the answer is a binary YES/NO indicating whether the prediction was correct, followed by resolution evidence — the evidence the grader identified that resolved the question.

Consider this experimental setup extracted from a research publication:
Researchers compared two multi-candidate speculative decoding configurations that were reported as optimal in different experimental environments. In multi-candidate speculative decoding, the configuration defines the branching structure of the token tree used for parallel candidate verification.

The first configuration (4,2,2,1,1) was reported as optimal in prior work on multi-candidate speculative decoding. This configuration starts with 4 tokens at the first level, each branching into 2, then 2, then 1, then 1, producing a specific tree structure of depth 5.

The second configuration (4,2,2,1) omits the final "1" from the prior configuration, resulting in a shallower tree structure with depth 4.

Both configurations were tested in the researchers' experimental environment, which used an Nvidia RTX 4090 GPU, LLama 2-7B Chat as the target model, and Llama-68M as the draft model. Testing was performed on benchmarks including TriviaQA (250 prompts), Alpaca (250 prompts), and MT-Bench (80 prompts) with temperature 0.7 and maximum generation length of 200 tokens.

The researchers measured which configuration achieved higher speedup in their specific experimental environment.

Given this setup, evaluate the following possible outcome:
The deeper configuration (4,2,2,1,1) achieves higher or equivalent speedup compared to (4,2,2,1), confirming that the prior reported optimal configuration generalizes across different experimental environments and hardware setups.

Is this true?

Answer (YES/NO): NO